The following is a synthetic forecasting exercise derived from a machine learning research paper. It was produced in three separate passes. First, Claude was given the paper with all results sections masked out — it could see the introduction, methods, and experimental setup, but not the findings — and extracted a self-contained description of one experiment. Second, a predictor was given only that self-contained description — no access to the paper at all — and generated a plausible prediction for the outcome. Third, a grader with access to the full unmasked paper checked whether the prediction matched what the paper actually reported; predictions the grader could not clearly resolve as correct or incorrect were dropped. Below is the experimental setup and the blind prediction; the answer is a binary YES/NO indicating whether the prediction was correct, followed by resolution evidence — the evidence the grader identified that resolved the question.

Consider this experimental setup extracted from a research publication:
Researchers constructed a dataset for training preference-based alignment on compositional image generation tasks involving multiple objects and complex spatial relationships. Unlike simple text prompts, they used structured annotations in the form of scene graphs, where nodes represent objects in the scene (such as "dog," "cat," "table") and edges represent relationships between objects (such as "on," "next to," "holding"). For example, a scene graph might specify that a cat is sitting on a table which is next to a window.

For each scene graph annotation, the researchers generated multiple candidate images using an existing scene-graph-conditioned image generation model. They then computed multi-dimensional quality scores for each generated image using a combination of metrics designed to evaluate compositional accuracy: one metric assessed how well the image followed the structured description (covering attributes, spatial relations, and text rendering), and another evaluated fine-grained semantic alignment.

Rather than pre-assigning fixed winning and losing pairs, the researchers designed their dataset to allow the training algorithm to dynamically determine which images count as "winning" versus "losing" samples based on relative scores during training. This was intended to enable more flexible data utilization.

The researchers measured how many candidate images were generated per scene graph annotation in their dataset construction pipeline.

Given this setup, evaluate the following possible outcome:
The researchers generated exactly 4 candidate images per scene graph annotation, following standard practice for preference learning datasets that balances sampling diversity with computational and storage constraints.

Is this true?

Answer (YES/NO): YES